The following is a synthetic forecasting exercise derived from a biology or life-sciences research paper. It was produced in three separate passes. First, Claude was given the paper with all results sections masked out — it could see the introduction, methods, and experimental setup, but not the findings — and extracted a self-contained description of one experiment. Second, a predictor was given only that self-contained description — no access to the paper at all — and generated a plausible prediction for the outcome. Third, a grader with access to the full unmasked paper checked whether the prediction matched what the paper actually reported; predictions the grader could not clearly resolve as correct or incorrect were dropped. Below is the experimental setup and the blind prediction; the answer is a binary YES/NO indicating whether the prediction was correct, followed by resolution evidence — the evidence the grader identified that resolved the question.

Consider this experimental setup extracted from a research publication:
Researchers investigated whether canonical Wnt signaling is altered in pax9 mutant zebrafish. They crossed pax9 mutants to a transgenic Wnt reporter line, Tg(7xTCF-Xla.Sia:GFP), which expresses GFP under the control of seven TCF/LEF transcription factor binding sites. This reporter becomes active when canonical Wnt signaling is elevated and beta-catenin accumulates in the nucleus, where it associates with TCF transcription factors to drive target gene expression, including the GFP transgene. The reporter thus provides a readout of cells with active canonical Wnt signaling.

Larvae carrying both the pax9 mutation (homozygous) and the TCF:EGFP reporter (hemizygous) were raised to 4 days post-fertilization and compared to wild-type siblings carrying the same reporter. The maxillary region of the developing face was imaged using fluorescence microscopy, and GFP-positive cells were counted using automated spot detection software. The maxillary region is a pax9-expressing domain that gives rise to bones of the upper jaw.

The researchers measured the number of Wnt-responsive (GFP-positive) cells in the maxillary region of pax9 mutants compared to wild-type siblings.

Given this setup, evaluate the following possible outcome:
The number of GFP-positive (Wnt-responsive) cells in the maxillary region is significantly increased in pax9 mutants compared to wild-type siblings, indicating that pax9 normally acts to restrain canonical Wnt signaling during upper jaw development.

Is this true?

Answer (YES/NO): NO